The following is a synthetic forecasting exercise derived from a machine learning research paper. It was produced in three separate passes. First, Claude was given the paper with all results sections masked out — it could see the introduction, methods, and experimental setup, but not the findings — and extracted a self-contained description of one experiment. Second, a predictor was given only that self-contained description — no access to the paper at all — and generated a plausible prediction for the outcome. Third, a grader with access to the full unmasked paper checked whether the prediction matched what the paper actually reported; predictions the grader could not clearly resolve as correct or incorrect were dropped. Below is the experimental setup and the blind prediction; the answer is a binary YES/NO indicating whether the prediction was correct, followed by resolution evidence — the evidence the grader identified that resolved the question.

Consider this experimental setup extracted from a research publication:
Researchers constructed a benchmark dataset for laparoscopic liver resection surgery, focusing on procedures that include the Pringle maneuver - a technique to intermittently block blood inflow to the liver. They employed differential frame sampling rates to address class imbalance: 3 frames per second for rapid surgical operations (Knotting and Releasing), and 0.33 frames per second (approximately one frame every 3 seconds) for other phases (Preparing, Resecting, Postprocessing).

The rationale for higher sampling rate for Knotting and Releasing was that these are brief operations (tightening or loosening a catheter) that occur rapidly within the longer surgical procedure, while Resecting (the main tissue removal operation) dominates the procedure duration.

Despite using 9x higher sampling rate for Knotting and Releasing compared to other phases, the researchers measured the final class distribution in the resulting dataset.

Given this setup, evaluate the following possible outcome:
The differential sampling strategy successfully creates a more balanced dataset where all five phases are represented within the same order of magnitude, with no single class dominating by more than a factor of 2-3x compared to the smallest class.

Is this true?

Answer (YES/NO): NO